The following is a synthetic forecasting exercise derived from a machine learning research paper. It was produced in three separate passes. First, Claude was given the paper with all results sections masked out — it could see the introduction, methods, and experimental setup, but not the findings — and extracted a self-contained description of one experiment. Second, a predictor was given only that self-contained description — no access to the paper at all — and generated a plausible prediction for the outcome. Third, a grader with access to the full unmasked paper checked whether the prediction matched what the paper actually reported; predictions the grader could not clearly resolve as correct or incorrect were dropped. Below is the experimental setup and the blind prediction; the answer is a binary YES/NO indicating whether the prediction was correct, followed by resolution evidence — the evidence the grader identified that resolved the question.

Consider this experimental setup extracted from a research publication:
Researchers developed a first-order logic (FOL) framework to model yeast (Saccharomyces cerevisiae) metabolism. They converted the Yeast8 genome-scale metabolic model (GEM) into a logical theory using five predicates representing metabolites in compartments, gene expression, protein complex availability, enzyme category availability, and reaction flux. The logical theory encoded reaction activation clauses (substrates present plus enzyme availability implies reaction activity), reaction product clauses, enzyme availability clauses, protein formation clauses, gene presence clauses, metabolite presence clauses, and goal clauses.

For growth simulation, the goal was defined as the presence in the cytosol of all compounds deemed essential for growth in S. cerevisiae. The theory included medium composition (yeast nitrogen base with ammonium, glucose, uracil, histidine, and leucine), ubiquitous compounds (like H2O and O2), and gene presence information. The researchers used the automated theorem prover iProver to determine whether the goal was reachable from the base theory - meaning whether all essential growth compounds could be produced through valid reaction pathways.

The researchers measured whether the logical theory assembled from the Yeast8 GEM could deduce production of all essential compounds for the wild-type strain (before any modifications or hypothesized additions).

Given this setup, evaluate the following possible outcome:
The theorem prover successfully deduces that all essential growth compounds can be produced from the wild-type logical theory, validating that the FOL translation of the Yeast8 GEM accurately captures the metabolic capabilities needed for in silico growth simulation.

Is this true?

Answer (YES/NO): NO